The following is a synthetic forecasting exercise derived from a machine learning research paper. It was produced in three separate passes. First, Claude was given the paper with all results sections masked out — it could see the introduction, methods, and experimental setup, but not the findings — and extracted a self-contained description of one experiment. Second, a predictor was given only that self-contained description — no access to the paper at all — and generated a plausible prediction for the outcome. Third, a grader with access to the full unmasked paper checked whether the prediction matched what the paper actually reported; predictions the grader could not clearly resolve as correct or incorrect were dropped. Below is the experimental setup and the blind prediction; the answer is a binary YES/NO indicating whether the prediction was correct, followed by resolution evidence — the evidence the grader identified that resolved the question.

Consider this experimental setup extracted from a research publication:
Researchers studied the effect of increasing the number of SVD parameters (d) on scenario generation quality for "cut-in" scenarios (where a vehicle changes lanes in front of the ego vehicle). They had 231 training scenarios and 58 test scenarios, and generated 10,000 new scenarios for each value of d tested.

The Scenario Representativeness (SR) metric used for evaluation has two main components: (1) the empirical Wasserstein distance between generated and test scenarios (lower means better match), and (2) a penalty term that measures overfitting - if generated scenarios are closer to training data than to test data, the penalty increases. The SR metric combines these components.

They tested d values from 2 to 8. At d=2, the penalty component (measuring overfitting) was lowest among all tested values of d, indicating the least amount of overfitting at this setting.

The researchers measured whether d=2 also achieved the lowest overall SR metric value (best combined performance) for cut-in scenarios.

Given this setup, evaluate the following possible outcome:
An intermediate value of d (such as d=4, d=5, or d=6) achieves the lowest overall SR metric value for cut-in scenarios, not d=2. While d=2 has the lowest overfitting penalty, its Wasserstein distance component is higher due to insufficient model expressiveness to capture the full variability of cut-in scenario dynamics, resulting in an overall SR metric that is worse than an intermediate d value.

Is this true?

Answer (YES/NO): NO